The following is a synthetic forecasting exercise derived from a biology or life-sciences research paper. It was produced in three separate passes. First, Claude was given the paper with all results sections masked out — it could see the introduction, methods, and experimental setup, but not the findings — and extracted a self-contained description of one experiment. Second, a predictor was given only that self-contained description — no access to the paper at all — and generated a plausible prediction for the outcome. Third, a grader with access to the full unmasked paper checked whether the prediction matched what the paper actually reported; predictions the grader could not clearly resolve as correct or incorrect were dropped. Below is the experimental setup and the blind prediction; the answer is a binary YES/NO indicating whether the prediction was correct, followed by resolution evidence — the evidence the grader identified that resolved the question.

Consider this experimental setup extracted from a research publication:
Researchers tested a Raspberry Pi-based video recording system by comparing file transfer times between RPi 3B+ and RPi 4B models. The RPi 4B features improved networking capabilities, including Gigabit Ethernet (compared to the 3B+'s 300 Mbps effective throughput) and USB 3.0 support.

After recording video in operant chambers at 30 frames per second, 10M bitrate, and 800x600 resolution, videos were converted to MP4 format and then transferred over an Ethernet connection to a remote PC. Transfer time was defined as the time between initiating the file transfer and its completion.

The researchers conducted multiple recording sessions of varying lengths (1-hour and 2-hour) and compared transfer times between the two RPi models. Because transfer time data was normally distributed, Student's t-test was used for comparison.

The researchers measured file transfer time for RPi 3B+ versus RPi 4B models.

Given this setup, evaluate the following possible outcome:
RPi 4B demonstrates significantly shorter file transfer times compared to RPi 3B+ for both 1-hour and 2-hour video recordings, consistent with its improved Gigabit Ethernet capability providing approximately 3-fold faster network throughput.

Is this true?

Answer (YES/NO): NO